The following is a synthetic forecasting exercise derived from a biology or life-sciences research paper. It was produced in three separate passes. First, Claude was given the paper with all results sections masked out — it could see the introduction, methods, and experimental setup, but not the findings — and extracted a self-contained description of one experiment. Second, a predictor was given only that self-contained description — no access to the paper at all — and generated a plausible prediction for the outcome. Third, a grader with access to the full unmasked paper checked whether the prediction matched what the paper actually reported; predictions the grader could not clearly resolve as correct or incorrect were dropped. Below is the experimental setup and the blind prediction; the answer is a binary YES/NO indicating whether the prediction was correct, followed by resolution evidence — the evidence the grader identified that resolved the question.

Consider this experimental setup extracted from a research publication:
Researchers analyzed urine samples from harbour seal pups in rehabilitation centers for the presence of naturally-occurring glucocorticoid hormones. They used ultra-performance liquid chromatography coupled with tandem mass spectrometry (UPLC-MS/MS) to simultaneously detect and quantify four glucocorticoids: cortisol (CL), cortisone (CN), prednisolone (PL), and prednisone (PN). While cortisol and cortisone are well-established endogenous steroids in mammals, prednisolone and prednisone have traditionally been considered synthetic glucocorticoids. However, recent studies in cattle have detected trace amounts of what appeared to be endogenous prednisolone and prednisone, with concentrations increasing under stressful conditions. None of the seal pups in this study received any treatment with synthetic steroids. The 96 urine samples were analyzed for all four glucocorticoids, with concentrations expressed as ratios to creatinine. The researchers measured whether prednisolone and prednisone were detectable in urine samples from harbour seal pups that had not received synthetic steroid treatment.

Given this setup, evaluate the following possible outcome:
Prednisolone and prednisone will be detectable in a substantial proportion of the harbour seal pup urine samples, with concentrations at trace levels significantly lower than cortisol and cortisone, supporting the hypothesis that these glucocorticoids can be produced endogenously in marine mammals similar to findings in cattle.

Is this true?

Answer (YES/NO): NO